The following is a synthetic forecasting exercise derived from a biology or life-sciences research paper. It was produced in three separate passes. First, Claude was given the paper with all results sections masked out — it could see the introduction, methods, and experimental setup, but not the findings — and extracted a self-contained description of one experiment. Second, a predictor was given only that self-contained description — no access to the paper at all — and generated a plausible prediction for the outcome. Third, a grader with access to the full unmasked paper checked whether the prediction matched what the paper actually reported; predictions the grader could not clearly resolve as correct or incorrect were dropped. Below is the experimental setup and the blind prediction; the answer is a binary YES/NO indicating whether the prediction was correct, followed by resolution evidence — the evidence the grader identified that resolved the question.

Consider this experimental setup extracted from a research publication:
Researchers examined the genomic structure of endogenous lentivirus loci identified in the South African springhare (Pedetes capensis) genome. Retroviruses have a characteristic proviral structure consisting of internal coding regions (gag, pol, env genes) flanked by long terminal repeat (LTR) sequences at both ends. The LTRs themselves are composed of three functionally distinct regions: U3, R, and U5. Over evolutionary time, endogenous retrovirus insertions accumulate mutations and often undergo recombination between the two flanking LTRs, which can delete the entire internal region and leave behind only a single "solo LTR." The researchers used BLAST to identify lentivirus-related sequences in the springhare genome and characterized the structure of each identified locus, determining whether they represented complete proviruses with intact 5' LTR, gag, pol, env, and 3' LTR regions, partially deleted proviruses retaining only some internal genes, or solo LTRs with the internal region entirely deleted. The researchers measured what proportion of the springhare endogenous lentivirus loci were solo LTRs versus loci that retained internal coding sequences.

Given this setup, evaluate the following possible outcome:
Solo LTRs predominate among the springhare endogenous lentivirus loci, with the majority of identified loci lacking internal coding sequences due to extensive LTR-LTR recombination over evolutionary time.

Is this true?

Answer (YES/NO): YES